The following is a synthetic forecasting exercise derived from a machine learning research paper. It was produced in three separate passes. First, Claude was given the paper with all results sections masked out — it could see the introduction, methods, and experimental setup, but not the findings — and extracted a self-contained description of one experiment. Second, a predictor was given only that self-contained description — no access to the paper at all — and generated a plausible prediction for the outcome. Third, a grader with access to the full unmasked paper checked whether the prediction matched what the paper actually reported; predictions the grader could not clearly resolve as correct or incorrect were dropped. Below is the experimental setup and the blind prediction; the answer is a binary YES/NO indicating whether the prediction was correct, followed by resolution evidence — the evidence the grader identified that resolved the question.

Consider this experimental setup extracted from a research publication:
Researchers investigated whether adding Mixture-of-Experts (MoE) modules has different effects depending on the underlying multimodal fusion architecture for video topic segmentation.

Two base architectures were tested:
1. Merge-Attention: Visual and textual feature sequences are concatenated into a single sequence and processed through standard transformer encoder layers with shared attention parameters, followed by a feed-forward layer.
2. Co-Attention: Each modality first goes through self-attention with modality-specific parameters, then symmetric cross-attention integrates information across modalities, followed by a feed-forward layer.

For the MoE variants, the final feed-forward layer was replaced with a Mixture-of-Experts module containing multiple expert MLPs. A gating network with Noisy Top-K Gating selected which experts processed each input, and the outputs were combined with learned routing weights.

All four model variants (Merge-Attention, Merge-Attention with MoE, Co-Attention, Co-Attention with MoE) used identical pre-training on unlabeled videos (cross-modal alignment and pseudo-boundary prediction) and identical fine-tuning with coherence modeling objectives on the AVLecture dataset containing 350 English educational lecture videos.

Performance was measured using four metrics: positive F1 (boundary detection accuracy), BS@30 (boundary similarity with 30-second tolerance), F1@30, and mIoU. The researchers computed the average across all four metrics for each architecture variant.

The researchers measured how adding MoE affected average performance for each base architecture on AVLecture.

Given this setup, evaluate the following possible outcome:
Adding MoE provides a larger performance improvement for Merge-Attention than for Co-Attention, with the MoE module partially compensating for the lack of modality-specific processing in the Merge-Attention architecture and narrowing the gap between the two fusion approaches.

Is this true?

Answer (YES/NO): NO